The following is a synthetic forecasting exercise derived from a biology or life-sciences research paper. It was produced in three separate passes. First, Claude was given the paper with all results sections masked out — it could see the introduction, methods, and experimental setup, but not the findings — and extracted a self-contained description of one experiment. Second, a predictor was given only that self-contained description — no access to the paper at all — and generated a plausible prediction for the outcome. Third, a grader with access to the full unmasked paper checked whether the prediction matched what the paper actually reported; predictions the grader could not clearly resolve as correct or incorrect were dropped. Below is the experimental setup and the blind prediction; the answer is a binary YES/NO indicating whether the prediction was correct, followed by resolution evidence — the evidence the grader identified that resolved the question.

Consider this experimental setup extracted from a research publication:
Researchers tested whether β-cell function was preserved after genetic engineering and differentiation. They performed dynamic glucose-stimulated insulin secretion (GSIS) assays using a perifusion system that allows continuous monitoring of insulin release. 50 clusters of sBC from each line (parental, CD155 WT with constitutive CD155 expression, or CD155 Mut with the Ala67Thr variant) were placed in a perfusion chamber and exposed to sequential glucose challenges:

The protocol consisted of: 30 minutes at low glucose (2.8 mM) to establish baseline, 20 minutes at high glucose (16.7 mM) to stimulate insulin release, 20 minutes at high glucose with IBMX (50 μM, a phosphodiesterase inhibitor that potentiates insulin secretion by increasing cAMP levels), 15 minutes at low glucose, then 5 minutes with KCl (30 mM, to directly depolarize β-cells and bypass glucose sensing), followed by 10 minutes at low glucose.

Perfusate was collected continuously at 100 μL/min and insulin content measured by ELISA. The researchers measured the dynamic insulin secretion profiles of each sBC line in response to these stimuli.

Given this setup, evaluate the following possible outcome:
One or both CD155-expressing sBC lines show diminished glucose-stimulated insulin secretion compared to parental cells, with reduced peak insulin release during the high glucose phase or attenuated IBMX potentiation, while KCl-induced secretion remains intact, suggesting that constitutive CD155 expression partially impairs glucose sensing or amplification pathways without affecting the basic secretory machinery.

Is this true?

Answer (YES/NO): NO